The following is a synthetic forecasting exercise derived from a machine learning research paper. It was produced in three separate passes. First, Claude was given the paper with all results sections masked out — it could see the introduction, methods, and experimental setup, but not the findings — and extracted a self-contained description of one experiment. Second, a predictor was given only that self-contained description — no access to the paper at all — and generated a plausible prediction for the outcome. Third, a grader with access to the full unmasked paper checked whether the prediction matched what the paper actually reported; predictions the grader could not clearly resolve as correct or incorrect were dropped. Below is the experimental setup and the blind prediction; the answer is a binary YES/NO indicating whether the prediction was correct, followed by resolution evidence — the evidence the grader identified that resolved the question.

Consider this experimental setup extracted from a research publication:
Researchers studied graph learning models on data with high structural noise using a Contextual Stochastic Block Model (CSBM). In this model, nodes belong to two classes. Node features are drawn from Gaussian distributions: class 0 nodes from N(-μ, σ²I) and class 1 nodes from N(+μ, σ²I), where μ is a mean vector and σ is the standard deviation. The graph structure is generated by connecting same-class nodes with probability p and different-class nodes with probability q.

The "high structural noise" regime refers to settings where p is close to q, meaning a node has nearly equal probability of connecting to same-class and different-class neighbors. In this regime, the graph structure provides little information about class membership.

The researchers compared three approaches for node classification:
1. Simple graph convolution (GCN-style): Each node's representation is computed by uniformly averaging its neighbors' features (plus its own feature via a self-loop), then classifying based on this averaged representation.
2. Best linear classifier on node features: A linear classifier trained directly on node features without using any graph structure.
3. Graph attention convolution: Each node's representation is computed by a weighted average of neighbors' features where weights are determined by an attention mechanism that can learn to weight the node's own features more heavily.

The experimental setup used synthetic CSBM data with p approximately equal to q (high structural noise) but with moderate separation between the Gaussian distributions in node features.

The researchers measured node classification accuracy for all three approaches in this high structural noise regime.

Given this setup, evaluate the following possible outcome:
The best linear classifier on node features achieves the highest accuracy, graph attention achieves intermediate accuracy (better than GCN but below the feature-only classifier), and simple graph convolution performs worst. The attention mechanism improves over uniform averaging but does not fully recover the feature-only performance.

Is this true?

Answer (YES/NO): NO